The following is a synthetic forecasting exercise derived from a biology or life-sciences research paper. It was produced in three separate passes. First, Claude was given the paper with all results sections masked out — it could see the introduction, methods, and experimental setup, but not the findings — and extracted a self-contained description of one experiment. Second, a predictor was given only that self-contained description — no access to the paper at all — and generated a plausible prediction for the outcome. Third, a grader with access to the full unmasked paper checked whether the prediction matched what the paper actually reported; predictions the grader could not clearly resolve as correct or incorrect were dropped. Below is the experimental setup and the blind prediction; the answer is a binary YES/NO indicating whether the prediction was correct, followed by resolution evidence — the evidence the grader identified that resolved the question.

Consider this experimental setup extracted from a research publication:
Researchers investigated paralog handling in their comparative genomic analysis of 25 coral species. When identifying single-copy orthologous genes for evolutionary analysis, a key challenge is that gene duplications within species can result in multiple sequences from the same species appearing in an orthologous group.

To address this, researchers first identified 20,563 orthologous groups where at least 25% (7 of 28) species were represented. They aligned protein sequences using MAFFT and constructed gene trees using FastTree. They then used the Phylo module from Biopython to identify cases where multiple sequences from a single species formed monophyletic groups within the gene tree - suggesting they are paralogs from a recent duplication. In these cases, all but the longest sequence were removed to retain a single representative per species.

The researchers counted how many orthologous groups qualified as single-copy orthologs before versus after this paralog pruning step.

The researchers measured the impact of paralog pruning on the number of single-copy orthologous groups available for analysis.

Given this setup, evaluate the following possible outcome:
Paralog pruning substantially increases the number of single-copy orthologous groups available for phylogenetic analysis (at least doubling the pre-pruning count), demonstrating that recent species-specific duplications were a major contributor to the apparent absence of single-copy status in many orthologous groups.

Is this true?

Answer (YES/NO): NO